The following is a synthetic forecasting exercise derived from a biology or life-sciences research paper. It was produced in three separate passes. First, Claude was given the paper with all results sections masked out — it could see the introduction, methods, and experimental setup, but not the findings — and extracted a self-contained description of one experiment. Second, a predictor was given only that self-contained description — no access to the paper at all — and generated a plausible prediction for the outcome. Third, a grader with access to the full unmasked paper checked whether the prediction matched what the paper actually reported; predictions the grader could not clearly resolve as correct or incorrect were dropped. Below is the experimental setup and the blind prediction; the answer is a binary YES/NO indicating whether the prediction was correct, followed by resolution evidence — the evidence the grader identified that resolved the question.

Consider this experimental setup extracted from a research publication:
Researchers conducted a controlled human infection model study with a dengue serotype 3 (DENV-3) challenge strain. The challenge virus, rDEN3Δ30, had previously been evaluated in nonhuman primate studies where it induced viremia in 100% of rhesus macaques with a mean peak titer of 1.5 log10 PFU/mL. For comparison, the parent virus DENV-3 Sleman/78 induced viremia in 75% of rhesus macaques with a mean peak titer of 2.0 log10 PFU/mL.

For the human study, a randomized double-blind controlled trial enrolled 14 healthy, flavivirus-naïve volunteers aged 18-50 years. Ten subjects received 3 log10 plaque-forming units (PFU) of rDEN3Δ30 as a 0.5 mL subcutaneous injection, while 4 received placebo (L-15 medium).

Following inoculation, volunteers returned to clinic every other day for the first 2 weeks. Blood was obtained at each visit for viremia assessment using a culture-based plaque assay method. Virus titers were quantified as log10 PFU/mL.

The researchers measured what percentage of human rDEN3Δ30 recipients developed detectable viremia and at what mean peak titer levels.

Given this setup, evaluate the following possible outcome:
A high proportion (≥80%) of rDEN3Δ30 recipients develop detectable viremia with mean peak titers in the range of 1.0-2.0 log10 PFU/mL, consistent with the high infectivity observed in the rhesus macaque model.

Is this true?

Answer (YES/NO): YES